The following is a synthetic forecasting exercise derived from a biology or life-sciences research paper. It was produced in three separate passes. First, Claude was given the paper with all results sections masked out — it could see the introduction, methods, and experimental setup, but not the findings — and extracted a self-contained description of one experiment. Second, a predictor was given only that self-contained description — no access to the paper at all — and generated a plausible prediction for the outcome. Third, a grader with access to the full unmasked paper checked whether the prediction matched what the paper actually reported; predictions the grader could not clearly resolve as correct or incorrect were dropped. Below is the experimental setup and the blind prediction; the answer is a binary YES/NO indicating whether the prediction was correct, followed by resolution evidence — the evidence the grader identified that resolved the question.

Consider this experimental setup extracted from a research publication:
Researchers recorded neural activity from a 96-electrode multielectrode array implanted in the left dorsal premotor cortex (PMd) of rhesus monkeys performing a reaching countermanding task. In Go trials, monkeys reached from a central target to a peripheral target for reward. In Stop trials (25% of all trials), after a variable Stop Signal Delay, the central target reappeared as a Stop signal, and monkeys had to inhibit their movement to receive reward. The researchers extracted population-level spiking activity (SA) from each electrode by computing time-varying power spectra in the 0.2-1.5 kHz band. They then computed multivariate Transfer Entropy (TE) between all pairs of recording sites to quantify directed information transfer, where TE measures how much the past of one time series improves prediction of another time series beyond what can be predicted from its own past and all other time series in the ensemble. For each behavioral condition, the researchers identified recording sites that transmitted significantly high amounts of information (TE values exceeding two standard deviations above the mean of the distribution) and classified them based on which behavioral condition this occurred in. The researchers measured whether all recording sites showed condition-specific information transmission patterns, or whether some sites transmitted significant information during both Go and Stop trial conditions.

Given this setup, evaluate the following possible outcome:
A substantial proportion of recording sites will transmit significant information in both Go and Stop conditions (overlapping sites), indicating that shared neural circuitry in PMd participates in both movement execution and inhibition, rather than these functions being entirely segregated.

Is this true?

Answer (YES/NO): YES